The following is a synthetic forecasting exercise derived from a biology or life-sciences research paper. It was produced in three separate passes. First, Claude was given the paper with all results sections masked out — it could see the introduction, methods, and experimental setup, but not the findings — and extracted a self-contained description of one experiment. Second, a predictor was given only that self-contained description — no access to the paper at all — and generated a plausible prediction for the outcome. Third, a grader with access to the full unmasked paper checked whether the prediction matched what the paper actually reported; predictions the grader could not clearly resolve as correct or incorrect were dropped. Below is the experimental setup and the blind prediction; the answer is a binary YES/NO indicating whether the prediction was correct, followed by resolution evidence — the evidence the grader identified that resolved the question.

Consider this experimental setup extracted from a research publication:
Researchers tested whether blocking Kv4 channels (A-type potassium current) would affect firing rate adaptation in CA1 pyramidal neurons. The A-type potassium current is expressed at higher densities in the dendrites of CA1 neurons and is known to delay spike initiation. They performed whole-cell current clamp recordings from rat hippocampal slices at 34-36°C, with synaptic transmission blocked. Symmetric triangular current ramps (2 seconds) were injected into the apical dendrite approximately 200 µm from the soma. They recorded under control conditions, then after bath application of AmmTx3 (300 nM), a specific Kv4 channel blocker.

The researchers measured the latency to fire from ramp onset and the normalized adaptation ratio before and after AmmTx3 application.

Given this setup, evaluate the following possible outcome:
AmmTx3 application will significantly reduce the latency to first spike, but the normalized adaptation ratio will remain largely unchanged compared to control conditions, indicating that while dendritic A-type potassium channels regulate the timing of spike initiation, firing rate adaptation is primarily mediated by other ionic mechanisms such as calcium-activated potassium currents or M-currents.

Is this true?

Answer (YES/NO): NO